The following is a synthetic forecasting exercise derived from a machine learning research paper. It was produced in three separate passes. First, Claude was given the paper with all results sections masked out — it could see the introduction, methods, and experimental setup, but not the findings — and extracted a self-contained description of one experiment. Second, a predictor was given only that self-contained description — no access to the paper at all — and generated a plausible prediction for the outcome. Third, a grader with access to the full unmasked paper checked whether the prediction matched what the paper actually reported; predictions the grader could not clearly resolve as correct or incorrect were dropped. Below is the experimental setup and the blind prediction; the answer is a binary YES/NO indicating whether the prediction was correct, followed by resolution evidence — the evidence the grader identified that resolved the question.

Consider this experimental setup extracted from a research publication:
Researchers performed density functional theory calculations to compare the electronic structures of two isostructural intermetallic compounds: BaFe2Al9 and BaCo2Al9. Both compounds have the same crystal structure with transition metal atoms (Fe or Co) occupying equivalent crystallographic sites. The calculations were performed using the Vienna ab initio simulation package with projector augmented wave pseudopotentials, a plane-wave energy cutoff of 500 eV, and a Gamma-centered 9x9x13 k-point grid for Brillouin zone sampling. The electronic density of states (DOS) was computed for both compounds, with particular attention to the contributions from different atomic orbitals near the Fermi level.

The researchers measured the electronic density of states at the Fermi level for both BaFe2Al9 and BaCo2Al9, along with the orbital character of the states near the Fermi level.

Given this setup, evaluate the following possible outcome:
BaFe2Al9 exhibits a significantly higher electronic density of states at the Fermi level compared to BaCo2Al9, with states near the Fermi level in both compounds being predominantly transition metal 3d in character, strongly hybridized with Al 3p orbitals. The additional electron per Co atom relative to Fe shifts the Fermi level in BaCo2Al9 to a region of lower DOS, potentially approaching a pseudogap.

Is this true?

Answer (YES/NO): NO